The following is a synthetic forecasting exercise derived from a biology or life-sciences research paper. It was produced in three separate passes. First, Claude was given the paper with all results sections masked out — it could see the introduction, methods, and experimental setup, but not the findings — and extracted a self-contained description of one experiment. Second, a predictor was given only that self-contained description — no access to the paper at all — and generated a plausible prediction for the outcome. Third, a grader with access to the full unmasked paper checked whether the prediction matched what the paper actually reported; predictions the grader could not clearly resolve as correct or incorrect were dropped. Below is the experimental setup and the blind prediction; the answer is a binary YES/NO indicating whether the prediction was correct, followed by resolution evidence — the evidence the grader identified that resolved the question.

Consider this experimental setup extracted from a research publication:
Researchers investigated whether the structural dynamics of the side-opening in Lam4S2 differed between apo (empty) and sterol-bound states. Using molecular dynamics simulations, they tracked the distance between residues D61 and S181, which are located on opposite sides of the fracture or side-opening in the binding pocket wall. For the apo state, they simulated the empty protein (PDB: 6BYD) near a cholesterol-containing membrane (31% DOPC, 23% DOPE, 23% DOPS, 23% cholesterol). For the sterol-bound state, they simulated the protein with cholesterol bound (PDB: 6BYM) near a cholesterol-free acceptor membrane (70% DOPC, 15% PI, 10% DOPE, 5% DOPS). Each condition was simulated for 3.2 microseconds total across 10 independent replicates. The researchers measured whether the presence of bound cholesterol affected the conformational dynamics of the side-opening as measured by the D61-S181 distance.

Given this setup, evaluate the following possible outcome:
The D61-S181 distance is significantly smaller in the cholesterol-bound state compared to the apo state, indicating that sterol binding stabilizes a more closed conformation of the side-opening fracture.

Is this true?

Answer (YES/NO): YES